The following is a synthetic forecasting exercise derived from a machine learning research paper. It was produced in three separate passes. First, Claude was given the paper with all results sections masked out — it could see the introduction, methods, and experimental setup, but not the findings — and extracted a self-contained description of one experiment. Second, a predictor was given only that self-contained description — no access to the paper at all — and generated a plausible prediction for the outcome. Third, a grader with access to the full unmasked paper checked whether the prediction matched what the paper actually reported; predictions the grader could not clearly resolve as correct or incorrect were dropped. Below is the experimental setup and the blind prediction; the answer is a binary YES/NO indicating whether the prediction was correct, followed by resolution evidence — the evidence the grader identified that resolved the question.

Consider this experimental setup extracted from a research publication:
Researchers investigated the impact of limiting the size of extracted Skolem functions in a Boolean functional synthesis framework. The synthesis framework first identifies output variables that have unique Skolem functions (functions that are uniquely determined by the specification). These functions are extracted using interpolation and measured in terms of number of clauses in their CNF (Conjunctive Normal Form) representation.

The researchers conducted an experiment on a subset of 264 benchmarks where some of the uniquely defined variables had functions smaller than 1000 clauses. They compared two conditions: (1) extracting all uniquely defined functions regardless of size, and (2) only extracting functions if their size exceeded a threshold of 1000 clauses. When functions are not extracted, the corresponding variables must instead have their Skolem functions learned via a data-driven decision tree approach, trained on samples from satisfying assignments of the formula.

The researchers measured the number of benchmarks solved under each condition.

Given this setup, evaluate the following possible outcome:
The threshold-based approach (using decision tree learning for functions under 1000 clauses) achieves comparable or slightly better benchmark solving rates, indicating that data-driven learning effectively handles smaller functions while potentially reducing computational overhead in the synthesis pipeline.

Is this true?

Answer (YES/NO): NO